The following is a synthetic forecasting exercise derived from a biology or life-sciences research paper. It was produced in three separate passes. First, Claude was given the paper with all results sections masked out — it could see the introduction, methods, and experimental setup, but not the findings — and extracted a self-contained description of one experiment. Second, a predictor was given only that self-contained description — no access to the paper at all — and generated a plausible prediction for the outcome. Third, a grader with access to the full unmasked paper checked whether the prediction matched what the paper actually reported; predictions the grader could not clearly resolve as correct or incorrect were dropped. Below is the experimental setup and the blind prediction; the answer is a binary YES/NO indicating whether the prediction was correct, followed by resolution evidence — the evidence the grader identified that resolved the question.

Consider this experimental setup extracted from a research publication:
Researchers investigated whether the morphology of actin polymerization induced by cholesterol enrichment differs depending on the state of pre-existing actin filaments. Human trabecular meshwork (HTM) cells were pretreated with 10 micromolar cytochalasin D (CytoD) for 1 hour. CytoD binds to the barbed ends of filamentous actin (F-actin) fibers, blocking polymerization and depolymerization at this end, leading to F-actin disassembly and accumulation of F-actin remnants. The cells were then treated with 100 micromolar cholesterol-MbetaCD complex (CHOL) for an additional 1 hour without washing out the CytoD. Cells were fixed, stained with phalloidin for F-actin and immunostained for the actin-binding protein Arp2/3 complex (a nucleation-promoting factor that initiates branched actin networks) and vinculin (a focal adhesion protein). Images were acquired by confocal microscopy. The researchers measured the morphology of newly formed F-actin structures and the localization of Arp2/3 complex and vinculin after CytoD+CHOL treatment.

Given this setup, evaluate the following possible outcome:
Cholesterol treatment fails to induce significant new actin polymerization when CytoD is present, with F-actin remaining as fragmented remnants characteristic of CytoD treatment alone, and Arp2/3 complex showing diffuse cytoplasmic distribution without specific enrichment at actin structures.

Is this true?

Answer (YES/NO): NO